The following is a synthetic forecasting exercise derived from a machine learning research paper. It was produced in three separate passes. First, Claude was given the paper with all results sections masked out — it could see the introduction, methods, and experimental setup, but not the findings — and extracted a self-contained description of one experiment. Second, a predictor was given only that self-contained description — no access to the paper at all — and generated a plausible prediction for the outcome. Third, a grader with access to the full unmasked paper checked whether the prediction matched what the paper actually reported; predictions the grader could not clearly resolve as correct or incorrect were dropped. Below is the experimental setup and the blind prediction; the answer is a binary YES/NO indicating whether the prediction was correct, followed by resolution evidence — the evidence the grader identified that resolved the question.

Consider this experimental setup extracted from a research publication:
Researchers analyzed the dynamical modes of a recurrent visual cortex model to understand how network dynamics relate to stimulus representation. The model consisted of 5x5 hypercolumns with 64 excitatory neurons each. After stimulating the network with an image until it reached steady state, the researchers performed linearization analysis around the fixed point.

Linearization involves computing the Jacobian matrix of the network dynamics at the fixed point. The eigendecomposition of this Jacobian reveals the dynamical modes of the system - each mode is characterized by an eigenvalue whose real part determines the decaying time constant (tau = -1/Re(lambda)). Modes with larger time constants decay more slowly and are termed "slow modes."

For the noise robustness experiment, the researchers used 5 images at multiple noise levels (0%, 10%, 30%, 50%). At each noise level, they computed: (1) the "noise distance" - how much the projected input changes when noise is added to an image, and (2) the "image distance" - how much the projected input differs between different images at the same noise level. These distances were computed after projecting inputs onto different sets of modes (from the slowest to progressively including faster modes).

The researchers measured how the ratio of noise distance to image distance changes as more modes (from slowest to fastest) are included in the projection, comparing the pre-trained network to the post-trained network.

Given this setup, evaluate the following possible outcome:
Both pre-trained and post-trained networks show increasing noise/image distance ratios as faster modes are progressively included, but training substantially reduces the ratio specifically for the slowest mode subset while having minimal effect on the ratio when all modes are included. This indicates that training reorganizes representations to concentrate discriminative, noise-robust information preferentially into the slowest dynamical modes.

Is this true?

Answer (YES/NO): NO